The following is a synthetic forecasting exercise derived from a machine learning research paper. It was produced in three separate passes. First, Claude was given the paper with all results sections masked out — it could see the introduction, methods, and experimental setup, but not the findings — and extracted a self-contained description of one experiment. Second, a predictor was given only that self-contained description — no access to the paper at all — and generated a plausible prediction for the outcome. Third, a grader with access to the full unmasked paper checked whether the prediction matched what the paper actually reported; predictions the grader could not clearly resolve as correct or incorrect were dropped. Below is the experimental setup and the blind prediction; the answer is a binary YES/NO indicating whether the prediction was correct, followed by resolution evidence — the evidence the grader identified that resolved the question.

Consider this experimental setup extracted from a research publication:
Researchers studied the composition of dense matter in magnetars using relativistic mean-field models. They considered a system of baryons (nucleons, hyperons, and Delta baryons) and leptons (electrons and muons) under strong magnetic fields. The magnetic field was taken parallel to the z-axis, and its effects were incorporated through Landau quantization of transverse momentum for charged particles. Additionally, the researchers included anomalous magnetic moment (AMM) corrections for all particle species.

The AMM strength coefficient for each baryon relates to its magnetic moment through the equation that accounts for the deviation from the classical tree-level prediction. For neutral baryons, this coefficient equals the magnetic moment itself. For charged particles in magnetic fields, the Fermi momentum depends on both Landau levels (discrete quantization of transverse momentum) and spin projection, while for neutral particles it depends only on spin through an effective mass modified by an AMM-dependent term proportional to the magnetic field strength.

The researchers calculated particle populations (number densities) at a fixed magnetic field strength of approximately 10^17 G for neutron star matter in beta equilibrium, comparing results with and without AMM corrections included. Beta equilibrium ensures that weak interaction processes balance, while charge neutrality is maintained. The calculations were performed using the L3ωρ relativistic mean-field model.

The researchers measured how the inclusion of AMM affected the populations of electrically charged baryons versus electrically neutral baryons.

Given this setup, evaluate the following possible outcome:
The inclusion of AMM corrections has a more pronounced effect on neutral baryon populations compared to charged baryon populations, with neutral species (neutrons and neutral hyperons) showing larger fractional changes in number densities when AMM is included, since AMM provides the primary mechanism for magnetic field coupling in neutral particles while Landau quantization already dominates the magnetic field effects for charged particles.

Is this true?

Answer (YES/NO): NO